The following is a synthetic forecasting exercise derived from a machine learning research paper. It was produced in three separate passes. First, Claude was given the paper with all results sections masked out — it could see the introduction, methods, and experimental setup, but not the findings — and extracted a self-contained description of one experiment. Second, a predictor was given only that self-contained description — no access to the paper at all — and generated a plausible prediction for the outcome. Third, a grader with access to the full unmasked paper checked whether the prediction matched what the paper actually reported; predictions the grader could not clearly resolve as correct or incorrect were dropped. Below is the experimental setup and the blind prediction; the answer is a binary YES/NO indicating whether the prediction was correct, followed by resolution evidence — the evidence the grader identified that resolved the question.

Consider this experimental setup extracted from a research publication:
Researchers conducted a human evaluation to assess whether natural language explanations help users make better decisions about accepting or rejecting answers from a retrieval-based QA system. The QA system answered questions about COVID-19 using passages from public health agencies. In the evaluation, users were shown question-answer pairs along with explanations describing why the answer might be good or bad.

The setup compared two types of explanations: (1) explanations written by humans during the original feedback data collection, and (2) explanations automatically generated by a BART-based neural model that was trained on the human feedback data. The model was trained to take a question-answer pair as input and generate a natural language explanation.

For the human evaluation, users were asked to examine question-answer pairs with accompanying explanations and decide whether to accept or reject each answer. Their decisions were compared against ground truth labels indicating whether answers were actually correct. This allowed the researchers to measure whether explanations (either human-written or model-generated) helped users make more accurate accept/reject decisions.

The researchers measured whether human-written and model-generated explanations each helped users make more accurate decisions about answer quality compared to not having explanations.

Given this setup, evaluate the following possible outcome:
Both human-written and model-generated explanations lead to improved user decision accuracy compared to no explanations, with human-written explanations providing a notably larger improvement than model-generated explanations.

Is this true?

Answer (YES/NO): YES